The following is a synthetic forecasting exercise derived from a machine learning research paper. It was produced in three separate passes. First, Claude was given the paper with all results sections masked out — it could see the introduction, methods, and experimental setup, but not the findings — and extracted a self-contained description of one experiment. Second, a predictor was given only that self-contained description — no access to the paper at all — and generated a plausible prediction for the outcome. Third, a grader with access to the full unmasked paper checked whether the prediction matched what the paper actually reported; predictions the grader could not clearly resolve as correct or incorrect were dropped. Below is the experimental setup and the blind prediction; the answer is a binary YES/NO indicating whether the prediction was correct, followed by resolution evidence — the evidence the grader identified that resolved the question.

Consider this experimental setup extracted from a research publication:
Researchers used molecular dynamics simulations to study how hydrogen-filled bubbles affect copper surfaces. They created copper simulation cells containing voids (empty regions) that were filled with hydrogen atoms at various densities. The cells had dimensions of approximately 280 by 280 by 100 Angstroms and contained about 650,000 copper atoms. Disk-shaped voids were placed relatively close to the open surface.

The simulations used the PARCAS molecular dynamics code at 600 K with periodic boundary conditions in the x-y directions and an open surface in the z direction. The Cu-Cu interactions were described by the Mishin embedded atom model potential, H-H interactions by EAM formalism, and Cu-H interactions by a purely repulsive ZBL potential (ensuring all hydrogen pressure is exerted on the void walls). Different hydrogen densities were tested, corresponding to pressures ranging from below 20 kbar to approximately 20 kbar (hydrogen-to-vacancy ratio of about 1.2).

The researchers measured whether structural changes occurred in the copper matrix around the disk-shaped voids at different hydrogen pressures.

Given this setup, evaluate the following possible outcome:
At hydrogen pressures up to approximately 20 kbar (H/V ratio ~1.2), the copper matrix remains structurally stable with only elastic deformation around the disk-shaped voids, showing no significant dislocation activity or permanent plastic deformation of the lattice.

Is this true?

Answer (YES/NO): NO